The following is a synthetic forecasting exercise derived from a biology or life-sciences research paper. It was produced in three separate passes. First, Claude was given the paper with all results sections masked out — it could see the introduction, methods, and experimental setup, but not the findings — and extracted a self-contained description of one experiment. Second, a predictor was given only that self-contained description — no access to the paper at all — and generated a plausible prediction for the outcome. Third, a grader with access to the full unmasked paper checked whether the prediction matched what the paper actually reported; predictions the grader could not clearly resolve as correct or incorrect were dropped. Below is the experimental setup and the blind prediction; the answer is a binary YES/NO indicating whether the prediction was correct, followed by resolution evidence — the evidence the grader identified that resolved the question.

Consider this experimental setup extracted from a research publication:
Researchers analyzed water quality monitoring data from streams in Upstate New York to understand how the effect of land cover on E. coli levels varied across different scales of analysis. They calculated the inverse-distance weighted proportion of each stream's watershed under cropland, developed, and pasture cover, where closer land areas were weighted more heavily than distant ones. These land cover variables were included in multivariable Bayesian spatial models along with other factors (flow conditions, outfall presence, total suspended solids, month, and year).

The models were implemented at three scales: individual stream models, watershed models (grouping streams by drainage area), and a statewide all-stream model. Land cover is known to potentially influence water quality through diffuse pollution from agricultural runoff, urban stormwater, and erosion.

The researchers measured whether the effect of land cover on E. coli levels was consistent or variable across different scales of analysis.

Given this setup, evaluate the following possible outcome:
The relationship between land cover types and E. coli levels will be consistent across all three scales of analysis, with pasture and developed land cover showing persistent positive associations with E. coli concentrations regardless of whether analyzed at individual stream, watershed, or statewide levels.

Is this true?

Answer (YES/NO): NO